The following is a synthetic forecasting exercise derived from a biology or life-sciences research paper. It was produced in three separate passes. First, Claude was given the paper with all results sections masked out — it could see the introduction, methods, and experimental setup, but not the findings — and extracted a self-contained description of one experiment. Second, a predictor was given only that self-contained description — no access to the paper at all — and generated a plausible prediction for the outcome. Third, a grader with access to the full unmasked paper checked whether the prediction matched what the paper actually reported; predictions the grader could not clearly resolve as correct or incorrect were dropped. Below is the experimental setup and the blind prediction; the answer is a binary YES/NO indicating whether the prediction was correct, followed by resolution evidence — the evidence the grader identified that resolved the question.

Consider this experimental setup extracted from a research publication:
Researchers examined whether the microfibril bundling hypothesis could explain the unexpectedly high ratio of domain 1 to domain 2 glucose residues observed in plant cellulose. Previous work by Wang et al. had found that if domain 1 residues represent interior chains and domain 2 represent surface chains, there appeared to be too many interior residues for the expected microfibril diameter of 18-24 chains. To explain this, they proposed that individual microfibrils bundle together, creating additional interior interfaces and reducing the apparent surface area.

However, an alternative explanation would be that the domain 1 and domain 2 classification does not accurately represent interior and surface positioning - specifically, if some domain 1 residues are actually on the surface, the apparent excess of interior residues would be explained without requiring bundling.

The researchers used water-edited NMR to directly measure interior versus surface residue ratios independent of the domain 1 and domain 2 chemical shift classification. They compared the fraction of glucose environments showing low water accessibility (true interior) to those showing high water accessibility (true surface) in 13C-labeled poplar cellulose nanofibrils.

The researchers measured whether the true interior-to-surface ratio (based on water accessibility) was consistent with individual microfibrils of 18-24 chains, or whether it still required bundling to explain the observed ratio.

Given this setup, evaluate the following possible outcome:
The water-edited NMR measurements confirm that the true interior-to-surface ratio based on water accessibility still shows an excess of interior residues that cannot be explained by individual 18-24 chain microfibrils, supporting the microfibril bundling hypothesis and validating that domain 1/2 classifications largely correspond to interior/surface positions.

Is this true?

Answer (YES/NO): NO